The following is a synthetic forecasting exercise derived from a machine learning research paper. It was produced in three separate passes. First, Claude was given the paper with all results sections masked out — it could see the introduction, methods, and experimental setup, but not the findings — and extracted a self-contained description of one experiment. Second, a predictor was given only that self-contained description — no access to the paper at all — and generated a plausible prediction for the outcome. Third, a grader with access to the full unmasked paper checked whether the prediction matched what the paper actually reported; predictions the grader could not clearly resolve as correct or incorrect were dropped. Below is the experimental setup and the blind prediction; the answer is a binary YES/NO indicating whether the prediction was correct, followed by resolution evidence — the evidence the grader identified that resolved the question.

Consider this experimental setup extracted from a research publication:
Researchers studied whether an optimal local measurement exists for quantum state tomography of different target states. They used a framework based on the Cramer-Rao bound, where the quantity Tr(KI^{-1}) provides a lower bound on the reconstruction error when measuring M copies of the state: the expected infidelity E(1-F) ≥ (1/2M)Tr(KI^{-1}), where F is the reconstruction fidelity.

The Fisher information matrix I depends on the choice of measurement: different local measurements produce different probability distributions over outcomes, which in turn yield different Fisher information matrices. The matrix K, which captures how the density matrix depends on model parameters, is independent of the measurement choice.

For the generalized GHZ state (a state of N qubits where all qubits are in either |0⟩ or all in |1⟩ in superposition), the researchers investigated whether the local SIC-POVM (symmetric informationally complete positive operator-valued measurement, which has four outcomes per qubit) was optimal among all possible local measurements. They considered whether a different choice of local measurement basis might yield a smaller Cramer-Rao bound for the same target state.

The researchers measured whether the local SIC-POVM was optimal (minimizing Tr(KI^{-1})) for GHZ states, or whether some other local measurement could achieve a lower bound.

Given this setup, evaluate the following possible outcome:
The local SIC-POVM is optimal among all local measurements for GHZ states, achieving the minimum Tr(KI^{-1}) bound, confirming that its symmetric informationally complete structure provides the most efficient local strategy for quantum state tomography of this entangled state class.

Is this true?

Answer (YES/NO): NO